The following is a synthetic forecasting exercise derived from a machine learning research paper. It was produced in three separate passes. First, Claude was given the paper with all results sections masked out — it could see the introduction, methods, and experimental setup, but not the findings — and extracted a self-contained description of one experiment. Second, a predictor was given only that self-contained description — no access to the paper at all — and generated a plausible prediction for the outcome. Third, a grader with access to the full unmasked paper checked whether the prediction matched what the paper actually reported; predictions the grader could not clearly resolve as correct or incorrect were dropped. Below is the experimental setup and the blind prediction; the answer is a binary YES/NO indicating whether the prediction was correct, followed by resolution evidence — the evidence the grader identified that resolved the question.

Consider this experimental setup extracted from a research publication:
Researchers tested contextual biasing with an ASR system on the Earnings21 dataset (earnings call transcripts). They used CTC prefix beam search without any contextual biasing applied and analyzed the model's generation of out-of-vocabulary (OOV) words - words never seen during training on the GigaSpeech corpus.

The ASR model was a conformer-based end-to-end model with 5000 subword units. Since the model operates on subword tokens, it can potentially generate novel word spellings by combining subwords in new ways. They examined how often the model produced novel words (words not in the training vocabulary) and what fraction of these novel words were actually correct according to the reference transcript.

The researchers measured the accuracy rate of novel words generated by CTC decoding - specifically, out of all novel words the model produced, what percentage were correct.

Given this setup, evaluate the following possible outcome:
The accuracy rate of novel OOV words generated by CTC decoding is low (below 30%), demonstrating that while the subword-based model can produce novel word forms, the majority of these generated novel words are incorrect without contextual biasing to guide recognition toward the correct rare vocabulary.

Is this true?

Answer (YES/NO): YES